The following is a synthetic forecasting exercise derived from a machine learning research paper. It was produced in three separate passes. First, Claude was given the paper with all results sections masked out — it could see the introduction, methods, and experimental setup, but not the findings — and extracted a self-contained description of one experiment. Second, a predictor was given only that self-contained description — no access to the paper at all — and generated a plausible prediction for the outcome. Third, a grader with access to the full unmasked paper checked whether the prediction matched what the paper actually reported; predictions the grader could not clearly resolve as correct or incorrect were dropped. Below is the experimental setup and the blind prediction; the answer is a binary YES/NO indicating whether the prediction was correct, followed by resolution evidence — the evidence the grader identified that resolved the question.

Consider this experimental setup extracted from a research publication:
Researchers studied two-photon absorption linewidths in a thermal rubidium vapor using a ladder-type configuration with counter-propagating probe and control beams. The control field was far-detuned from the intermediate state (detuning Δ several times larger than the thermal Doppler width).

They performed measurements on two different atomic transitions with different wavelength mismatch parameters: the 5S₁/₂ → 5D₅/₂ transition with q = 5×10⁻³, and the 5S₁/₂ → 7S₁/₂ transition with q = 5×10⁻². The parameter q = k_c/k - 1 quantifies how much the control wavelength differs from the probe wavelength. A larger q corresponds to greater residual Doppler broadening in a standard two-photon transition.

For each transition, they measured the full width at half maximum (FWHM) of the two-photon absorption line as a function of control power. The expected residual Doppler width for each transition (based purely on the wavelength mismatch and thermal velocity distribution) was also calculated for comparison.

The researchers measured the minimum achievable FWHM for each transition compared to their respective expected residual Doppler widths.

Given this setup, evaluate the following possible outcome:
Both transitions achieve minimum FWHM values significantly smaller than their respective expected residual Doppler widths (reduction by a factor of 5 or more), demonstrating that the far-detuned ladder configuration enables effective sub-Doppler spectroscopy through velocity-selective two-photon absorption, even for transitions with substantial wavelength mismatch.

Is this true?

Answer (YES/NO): NO